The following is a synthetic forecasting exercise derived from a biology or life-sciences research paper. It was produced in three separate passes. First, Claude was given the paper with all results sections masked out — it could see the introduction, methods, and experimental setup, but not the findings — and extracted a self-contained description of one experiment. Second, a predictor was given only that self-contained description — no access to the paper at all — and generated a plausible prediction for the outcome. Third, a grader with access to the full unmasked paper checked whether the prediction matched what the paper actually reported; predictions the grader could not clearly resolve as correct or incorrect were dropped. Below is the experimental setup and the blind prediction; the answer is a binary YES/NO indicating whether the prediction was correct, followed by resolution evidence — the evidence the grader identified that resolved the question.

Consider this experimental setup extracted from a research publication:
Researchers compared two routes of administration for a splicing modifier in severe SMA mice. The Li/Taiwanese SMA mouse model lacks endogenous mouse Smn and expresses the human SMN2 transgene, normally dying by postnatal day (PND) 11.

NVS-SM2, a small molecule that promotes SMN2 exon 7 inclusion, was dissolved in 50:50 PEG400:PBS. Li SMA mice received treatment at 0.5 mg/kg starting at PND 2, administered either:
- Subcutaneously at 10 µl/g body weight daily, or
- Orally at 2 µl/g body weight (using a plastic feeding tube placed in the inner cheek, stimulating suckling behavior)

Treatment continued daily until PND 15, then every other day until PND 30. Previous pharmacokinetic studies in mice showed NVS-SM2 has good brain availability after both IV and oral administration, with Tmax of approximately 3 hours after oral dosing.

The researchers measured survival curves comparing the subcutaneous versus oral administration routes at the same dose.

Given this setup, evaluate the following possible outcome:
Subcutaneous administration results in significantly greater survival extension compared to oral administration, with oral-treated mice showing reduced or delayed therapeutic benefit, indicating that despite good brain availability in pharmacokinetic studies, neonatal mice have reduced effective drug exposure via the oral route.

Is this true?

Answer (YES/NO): NO